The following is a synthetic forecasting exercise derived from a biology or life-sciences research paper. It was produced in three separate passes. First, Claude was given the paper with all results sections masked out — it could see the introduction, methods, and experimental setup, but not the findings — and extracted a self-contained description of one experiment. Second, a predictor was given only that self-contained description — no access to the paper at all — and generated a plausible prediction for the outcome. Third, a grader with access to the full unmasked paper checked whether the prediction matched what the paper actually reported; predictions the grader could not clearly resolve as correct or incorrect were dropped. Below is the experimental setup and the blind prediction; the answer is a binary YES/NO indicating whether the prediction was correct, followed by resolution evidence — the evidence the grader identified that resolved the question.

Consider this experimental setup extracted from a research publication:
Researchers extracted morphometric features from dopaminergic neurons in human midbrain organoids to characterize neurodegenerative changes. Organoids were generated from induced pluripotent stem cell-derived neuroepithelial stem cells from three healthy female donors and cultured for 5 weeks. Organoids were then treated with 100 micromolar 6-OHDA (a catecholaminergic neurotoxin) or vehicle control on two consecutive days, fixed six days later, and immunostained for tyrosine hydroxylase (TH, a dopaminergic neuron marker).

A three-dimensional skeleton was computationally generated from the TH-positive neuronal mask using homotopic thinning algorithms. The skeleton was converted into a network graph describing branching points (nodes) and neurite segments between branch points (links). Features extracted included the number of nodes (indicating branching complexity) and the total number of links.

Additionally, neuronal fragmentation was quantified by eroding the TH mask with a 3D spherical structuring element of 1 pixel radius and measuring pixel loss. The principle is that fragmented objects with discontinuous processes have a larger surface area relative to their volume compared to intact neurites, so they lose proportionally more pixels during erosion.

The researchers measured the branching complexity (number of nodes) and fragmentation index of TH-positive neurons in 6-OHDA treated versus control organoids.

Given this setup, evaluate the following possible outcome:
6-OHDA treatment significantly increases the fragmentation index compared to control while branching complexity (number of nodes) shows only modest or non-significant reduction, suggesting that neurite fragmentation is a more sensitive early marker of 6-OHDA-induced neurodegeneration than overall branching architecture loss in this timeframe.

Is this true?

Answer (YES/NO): NO